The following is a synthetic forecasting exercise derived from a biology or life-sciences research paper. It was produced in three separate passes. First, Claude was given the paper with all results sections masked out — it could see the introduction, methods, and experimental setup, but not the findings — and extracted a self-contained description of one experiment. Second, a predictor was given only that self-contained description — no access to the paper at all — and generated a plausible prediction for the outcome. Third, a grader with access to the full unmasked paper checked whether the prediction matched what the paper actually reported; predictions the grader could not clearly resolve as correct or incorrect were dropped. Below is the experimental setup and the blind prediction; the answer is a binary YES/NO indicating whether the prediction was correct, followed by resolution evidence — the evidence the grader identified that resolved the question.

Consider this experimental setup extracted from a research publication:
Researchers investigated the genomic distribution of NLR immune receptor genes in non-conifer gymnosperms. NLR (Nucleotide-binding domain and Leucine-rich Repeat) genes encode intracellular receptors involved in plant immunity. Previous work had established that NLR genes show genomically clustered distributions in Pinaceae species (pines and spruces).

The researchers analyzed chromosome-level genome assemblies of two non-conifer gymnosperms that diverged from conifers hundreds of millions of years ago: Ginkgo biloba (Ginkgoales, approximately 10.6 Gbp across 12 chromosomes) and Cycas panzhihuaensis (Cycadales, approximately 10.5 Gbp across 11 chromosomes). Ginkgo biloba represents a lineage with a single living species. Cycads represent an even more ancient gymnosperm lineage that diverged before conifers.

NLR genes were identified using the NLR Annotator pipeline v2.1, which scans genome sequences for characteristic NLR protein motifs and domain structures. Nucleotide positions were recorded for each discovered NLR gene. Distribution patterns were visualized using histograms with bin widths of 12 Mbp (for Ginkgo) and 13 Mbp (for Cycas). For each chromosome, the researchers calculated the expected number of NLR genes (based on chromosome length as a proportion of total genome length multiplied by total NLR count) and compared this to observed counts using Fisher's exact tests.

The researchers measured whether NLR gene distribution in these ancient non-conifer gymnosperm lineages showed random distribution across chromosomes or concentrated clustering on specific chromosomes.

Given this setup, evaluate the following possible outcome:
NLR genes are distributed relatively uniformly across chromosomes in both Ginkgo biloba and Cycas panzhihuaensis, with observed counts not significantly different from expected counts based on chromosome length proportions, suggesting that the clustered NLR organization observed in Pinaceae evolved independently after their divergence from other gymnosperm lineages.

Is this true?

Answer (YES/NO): NO